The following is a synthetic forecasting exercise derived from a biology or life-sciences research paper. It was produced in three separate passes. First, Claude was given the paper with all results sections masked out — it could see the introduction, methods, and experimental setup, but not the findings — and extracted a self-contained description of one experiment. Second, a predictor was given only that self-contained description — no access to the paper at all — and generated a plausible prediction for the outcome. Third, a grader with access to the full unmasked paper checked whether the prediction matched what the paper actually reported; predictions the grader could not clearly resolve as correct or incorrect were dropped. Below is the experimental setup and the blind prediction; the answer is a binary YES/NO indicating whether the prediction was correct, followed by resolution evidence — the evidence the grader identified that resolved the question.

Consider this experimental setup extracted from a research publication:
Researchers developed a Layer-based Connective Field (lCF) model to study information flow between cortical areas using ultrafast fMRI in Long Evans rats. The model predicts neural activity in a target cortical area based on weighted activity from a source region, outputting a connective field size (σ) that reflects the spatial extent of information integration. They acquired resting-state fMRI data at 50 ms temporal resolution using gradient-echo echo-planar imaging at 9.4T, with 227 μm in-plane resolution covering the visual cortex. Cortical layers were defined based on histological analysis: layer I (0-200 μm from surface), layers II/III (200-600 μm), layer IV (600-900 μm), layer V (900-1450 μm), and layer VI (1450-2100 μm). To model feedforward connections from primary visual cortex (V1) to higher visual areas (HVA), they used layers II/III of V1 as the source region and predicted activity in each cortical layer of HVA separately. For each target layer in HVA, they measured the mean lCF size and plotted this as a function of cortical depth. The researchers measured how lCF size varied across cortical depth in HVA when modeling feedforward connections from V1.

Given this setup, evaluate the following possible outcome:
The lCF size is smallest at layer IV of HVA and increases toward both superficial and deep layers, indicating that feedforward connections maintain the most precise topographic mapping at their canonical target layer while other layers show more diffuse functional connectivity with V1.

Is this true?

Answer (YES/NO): NO